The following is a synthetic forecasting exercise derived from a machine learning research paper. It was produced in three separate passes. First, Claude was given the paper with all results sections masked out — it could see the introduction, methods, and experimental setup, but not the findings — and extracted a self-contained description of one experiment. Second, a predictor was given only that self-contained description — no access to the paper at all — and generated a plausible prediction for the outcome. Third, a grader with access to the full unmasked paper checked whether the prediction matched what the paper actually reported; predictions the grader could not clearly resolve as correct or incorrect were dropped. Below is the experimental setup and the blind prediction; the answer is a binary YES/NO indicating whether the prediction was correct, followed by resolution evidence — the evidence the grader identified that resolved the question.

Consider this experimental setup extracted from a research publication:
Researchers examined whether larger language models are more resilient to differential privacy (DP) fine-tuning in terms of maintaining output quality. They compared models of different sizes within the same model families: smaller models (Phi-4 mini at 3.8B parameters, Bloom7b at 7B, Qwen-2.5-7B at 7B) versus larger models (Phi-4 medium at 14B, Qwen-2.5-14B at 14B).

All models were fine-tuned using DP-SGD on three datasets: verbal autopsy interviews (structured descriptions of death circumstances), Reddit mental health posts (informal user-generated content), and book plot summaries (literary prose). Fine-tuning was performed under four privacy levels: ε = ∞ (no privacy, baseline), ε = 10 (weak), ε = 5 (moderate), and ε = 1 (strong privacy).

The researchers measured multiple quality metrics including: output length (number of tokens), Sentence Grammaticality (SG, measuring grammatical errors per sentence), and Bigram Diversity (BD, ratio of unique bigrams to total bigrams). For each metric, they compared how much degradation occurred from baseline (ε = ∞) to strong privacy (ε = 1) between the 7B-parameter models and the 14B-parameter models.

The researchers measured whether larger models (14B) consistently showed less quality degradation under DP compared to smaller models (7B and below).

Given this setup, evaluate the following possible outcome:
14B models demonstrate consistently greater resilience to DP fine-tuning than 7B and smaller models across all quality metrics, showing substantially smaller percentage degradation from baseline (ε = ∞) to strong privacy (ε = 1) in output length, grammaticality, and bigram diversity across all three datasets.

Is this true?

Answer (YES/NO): NO